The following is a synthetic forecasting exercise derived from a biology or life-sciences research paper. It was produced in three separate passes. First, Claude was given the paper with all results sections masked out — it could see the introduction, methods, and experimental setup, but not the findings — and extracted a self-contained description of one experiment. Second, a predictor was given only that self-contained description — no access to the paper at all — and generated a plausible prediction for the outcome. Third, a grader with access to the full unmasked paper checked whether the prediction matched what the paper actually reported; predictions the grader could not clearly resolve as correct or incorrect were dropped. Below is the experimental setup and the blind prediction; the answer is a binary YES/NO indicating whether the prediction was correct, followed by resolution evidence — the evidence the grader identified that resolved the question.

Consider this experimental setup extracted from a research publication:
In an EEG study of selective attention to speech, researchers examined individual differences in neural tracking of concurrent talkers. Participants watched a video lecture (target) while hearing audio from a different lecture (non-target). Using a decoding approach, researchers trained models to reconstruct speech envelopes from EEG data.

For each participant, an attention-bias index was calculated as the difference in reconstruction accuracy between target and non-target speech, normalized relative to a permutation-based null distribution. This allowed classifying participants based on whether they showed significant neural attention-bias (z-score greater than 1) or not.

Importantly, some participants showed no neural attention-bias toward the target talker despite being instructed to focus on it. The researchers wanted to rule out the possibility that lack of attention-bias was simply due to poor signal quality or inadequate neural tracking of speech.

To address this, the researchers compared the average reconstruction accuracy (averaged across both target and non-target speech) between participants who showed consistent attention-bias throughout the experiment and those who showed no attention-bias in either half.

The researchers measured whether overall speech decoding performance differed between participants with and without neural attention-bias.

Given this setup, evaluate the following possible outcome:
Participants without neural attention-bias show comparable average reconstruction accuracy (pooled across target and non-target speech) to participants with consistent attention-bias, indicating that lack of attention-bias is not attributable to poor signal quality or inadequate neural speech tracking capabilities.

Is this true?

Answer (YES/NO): YES